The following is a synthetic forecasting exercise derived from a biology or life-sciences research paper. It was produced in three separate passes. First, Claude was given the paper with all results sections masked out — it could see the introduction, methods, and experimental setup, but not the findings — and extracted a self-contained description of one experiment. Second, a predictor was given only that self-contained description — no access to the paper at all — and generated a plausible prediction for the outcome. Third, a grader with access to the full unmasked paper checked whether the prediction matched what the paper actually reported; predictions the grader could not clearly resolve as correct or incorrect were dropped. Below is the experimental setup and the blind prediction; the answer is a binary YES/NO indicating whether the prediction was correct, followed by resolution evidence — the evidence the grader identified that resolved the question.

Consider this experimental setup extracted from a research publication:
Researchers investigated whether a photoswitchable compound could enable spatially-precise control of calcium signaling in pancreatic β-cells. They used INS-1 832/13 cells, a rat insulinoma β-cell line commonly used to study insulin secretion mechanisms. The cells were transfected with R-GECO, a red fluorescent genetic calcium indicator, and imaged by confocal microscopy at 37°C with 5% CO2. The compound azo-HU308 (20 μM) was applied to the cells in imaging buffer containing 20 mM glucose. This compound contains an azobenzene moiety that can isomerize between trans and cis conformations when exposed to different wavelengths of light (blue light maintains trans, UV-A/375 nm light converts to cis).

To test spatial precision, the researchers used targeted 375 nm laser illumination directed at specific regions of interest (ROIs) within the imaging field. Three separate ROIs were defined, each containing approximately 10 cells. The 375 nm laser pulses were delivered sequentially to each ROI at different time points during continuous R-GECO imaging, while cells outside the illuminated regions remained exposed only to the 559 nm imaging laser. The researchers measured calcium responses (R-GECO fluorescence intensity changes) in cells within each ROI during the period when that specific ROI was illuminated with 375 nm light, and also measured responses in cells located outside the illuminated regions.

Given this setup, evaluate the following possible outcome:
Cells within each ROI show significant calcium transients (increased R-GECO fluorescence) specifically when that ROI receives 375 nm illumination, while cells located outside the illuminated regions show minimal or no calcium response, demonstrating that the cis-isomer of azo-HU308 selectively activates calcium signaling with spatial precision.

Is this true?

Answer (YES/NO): YES